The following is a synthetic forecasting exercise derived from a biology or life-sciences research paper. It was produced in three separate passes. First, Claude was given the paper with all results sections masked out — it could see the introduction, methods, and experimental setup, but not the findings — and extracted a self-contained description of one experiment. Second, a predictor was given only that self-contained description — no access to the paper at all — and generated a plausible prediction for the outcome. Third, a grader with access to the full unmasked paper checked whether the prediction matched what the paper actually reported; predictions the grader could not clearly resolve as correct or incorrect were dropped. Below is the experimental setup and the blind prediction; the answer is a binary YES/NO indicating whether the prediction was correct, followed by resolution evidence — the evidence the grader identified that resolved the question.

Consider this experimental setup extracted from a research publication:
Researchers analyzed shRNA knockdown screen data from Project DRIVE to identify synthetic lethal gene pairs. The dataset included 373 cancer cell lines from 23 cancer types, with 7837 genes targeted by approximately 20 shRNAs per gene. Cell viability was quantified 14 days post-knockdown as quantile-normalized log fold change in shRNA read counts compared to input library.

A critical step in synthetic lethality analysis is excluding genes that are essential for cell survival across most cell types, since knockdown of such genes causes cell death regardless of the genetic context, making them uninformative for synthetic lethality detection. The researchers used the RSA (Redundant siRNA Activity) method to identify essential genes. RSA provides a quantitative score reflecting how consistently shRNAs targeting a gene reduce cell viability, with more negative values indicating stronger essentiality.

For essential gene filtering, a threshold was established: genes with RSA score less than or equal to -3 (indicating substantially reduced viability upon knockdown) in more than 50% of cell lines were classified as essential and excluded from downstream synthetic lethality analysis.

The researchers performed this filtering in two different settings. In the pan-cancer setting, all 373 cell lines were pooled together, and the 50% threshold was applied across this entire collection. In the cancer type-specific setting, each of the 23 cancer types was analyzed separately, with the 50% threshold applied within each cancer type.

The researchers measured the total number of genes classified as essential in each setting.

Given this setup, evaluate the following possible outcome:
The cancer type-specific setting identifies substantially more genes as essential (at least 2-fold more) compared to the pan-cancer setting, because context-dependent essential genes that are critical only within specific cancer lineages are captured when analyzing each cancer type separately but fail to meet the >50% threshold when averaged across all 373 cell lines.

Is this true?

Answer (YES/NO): YES